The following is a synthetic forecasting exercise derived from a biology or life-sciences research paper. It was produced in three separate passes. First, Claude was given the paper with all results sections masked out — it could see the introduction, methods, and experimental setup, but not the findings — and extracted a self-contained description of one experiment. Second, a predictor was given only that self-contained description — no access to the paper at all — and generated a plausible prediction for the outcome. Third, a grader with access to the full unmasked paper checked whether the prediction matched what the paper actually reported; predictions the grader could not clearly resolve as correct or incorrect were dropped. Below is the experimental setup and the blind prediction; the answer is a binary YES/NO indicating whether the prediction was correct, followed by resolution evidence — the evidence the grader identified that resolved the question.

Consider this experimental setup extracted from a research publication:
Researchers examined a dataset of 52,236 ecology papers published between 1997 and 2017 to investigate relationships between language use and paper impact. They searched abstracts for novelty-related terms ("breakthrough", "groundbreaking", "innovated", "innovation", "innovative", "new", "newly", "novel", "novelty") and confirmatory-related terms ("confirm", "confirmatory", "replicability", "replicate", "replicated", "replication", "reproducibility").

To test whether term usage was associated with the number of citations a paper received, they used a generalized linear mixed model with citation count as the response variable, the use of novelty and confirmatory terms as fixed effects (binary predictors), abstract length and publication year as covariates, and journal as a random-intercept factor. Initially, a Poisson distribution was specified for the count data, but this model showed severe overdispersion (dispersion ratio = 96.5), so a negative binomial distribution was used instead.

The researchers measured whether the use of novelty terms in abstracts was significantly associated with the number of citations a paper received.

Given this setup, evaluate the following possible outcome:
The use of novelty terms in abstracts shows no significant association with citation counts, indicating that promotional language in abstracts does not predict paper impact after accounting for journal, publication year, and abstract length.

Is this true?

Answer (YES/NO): NO